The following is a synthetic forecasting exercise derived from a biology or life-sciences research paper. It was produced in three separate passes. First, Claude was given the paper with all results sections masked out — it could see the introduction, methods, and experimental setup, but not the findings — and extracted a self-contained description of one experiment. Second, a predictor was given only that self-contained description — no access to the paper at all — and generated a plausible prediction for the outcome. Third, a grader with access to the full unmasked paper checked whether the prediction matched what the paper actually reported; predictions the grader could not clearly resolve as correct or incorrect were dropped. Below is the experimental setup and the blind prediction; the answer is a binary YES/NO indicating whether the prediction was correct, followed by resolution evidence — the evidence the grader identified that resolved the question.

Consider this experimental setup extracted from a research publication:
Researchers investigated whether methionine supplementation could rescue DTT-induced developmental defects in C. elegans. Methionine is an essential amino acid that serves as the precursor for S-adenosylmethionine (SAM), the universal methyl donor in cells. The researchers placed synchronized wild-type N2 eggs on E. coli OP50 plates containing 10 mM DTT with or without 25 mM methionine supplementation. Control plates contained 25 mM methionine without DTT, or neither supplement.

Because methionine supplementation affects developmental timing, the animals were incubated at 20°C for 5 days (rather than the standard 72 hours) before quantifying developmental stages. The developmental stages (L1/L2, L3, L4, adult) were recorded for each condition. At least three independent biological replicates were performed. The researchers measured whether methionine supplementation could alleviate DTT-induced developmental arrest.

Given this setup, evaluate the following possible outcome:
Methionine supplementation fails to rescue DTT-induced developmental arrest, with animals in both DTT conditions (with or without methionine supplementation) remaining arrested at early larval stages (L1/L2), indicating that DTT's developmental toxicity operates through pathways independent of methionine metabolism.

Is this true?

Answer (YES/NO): NO